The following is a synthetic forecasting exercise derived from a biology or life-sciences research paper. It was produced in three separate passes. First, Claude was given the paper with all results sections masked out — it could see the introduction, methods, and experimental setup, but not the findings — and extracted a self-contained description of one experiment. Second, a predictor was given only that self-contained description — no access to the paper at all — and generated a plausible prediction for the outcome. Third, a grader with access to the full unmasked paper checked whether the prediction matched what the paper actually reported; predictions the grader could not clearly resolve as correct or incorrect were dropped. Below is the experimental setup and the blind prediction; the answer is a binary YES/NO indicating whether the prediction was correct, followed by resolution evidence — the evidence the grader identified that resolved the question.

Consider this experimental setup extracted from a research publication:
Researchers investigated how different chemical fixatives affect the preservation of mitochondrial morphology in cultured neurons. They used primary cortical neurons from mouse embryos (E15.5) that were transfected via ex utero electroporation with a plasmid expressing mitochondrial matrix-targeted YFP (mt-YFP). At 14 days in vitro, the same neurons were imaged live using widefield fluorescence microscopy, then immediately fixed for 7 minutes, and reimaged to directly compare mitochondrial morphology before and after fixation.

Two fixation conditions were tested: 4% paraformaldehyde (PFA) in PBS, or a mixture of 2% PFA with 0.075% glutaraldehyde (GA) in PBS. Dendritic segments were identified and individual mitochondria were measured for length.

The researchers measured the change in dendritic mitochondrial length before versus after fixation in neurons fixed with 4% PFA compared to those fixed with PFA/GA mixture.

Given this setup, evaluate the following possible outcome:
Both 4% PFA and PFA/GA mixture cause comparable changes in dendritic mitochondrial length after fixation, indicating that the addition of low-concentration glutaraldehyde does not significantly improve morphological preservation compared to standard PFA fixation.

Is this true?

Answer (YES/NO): NO